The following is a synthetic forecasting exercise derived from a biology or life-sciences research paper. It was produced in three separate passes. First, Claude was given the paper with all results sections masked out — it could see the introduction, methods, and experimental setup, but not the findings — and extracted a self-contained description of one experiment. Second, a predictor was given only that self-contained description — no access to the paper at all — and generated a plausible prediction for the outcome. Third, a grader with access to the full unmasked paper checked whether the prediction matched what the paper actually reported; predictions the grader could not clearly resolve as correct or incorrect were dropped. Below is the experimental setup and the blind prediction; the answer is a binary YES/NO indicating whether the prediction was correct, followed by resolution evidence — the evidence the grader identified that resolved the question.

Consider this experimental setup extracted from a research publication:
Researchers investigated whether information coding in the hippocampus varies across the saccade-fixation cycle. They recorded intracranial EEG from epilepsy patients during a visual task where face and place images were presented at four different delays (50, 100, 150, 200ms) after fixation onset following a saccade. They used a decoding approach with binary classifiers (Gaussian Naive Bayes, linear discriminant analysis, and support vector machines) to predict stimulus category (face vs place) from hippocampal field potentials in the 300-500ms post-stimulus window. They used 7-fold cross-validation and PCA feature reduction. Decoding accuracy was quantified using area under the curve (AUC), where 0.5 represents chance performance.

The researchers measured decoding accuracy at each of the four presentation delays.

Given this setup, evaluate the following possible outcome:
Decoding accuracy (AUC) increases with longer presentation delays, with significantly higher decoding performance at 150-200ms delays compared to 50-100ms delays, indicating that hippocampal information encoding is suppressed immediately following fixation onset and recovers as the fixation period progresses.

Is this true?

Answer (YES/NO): NO